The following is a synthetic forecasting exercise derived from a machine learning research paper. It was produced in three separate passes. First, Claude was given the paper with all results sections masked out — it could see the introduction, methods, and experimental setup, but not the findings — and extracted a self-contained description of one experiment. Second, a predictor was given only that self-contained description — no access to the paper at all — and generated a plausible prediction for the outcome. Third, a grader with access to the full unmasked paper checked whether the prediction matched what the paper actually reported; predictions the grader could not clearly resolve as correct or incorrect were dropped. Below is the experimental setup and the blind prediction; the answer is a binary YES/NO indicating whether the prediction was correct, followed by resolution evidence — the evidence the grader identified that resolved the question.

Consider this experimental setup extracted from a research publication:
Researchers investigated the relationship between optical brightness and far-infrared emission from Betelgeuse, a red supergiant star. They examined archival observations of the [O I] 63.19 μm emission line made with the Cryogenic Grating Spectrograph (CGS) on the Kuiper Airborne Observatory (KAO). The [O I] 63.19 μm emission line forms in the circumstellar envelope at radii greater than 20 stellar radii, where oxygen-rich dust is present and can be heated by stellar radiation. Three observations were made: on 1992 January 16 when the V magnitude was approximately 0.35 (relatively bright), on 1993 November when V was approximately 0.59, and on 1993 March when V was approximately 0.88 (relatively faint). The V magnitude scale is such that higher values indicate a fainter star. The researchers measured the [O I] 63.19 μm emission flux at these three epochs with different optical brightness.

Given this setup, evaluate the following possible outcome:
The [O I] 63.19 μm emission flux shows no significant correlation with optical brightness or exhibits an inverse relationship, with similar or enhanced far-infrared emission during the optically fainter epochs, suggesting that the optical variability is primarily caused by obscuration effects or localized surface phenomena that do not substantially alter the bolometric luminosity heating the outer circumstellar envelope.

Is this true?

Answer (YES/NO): NO